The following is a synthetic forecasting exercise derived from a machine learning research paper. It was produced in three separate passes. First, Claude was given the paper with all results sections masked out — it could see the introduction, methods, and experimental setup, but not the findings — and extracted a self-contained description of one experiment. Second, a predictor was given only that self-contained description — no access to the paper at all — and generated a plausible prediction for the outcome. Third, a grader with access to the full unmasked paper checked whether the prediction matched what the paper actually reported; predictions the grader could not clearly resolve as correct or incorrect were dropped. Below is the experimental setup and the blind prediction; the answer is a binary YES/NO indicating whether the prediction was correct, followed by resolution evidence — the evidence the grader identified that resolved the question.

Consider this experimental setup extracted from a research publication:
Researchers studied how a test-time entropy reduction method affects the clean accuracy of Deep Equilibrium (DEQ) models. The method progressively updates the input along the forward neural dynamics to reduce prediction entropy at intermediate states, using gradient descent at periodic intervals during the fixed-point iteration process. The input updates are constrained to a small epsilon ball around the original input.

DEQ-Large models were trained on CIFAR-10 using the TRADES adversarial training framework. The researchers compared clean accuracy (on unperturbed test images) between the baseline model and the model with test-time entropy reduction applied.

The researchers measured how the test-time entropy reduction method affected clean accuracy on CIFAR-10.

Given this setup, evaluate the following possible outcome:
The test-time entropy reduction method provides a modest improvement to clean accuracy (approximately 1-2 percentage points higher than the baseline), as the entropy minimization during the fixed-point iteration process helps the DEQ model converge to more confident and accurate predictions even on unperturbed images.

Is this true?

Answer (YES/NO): NO